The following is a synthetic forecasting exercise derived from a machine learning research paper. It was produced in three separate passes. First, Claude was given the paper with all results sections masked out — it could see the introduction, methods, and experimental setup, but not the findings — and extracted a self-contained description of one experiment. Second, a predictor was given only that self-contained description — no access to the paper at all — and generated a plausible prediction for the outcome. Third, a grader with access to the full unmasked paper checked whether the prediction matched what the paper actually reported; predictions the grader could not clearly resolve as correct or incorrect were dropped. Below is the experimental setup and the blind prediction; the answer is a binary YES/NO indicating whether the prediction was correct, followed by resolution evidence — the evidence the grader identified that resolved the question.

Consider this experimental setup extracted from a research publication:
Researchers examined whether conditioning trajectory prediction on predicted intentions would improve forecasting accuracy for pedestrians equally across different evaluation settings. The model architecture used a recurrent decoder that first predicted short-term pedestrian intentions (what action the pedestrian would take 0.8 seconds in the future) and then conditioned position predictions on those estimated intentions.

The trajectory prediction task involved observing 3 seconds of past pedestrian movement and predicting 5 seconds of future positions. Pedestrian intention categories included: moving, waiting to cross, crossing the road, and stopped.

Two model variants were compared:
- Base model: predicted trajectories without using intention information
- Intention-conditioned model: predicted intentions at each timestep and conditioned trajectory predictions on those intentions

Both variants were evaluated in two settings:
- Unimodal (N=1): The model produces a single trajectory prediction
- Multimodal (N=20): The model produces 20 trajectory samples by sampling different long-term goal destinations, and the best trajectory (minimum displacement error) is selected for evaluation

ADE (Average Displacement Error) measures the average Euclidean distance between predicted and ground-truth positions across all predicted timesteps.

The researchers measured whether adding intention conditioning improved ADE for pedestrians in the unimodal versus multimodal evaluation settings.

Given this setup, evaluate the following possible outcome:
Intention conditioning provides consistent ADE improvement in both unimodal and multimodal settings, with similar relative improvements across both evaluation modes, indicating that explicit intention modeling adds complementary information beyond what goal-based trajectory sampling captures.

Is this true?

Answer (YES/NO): NO